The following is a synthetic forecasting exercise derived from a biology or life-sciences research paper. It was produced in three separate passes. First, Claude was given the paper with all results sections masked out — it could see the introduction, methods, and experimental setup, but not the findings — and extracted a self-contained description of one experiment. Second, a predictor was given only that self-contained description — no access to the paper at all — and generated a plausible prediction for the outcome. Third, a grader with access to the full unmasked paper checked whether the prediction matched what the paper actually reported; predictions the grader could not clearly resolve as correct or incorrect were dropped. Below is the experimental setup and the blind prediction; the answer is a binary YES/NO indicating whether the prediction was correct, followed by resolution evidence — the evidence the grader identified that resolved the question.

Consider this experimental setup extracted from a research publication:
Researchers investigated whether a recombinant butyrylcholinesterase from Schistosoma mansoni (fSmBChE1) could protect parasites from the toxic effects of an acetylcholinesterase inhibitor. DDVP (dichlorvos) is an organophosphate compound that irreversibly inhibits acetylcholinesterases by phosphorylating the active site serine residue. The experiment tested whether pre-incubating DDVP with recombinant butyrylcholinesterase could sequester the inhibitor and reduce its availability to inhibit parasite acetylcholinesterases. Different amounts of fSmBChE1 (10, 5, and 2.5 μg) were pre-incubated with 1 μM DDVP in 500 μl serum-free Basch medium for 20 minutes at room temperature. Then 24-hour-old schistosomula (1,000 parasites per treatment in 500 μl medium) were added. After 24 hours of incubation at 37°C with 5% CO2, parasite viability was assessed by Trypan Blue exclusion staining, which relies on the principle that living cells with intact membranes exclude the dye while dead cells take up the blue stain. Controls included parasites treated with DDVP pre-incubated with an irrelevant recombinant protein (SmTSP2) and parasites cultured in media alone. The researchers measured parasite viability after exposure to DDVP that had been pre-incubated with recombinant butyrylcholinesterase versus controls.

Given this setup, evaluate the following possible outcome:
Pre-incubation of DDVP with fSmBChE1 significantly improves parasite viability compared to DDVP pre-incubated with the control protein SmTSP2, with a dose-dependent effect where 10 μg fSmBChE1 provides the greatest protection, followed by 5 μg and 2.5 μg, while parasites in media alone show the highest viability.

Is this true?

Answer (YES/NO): YES